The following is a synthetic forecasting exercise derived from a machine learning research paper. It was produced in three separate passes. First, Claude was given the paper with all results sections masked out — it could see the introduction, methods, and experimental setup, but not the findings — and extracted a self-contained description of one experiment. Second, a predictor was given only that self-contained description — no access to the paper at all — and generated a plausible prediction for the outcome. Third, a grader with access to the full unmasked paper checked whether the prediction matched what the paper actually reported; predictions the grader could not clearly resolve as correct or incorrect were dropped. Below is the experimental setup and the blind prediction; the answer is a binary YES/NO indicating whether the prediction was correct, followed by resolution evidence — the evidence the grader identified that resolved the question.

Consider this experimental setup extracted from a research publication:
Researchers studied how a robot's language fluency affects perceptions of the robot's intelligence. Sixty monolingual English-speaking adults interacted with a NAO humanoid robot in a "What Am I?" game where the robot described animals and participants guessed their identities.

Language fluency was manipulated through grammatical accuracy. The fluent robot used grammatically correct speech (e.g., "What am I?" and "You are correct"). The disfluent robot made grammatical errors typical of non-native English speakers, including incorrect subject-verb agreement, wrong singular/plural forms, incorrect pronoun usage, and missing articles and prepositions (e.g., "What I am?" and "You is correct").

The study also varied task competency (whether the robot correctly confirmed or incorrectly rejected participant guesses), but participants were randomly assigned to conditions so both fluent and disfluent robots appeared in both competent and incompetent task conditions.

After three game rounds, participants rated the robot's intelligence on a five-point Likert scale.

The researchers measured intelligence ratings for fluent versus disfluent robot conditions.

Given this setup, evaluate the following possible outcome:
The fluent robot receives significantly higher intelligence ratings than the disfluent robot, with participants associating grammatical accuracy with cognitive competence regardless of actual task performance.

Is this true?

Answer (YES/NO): NO